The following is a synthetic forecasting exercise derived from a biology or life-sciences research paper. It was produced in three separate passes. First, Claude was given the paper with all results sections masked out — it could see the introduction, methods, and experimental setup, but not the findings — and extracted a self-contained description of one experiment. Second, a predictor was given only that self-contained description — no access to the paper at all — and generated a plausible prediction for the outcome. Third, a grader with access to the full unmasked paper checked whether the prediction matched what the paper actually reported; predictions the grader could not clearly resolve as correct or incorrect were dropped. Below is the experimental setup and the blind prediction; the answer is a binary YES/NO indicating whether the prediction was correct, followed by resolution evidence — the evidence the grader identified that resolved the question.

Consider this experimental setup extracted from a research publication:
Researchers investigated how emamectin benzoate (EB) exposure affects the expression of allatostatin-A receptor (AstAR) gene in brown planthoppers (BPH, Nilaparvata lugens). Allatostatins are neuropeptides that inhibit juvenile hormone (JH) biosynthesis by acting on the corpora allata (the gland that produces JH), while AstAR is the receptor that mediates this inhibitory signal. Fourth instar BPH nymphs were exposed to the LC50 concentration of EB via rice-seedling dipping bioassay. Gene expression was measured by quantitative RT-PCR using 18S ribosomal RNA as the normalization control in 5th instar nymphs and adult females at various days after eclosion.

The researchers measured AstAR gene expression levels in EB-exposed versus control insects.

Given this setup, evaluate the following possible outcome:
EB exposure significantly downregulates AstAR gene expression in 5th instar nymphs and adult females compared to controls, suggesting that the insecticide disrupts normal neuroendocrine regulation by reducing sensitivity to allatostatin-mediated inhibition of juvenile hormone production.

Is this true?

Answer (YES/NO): NO